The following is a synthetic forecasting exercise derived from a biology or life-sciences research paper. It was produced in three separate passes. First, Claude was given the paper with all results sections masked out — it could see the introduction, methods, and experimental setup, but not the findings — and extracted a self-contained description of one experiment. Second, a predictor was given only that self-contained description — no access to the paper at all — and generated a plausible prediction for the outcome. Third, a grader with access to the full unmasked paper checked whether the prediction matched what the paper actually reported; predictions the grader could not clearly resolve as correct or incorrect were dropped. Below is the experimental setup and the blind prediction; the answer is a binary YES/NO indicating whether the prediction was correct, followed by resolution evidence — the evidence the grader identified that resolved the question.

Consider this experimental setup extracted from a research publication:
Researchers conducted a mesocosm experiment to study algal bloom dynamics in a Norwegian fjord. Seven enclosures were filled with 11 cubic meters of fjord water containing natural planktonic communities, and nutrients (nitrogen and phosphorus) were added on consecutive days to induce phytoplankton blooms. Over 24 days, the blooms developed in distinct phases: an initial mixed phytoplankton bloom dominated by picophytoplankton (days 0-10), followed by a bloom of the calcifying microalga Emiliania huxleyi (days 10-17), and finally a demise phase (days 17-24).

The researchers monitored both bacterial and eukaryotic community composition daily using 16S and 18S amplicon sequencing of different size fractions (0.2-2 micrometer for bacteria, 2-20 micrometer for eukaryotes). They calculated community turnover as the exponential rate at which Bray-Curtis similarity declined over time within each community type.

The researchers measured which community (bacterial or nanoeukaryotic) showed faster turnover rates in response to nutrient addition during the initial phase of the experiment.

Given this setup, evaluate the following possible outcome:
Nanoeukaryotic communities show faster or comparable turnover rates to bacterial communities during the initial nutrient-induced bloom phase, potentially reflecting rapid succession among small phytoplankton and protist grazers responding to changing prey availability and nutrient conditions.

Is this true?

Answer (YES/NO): YES